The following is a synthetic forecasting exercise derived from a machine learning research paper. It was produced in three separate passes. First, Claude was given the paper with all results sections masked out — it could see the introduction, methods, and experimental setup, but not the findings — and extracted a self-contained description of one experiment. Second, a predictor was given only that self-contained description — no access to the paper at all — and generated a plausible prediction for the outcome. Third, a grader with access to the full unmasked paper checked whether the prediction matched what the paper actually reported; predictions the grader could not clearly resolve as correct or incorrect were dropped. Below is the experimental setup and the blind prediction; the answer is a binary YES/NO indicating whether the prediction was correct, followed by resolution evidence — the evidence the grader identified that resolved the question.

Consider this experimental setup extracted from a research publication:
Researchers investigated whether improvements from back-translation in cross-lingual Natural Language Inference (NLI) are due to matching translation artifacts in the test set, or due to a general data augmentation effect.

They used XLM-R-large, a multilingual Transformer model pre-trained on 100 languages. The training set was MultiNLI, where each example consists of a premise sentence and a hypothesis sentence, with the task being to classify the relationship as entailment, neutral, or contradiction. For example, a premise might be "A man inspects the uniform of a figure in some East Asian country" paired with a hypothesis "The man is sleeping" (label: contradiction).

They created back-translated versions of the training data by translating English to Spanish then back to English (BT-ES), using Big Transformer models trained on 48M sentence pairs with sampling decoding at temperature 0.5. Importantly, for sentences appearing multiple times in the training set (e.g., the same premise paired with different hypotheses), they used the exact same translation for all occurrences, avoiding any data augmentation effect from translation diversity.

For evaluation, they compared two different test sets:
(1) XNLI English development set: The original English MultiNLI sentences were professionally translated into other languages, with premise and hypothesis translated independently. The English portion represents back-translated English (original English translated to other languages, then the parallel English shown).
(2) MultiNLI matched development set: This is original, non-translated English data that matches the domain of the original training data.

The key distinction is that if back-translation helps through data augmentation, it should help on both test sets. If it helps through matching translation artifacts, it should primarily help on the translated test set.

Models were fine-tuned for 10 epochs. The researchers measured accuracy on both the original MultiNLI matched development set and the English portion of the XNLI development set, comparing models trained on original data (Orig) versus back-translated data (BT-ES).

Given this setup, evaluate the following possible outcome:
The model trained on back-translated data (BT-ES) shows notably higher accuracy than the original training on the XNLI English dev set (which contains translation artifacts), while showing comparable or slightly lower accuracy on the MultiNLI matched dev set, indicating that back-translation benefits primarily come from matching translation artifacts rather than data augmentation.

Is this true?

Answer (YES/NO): NO